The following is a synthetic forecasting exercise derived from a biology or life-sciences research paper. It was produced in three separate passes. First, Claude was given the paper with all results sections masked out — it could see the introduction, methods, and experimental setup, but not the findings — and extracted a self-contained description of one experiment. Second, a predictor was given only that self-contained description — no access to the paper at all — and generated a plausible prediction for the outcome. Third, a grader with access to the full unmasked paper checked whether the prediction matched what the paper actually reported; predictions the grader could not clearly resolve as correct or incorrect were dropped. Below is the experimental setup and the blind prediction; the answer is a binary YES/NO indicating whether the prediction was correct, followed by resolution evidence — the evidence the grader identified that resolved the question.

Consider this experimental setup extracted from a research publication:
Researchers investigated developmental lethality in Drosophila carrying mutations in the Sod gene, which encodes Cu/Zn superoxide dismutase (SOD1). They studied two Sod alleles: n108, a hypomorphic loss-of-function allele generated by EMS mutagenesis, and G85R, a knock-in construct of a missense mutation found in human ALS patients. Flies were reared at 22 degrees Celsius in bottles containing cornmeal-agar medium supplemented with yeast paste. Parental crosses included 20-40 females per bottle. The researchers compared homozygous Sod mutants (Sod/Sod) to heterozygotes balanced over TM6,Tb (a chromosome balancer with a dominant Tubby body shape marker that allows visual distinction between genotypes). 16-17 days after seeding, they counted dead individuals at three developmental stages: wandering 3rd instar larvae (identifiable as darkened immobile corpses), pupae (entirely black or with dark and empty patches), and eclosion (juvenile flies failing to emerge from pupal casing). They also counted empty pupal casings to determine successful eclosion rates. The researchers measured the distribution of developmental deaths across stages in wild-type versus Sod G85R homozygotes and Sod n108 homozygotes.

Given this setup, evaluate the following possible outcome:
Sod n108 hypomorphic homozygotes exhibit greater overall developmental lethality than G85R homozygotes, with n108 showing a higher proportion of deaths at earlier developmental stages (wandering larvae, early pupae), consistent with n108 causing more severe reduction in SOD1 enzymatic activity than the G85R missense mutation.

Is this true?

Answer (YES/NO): NO